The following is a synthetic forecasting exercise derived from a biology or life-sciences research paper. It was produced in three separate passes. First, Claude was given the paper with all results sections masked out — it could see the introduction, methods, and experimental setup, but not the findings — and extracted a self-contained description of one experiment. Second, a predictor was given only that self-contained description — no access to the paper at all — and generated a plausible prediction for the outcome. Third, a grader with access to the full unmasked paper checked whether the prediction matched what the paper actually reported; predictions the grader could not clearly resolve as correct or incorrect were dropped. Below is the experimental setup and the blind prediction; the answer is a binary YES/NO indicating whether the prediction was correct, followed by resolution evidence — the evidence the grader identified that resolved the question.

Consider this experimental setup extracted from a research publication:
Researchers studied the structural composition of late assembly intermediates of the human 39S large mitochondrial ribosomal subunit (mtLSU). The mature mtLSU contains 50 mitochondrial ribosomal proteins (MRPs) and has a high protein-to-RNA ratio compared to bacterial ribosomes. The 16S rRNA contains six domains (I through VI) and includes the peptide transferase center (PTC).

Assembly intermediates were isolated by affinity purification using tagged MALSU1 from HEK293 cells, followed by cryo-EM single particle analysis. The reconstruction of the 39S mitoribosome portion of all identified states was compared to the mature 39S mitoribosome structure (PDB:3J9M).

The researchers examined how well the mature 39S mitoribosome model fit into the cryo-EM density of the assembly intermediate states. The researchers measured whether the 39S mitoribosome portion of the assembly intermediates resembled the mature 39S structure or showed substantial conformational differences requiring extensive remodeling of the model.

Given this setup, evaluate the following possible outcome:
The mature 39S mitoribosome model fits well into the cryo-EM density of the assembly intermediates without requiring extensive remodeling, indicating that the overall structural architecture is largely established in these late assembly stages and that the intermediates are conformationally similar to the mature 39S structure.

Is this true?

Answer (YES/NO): YES